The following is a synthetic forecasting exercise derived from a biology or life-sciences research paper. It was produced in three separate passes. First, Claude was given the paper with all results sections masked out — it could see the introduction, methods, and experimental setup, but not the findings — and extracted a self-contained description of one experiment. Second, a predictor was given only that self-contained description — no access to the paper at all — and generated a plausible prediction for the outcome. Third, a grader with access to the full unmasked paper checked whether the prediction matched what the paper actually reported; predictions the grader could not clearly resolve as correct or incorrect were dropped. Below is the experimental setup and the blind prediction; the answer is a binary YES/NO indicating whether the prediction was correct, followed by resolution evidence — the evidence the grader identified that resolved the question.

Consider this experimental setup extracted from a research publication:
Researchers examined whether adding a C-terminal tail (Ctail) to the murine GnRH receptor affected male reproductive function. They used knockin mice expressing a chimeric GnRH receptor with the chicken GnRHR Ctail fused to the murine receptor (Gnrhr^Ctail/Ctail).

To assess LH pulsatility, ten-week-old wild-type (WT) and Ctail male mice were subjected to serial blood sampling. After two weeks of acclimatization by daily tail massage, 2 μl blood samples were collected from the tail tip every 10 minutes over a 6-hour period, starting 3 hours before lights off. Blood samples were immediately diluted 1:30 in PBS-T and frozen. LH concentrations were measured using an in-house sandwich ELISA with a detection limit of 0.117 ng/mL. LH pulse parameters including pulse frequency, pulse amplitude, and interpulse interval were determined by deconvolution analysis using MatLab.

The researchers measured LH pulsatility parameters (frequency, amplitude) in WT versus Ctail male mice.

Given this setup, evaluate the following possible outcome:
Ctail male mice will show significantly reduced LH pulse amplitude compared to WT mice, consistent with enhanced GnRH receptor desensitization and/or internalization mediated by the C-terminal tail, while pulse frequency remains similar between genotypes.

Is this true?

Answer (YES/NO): NO